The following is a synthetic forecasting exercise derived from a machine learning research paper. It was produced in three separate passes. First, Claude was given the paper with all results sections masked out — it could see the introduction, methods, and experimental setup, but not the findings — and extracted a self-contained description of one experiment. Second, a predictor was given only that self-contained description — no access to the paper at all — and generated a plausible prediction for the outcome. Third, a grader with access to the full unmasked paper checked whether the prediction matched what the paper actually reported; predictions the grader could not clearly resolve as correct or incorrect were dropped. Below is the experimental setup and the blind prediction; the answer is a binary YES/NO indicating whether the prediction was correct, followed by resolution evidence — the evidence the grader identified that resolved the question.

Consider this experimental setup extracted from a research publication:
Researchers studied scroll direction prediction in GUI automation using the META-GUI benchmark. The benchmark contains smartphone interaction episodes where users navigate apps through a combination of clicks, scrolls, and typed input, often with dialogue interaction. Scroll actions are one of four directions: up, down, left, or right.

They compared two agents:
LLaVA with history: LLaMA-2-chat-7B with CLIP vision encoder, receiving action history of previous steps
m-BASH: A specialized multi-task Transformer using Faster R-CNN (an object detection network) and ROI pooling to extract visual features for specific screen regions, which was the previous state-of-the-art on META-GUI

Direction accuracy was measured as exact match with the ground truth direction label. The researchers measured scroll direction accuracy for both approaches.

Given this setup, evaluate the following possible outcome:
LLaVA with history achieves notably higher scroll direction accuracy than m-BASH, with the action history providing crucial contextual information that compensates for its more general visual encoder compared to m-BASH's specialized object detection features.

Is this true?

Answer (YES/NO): NO